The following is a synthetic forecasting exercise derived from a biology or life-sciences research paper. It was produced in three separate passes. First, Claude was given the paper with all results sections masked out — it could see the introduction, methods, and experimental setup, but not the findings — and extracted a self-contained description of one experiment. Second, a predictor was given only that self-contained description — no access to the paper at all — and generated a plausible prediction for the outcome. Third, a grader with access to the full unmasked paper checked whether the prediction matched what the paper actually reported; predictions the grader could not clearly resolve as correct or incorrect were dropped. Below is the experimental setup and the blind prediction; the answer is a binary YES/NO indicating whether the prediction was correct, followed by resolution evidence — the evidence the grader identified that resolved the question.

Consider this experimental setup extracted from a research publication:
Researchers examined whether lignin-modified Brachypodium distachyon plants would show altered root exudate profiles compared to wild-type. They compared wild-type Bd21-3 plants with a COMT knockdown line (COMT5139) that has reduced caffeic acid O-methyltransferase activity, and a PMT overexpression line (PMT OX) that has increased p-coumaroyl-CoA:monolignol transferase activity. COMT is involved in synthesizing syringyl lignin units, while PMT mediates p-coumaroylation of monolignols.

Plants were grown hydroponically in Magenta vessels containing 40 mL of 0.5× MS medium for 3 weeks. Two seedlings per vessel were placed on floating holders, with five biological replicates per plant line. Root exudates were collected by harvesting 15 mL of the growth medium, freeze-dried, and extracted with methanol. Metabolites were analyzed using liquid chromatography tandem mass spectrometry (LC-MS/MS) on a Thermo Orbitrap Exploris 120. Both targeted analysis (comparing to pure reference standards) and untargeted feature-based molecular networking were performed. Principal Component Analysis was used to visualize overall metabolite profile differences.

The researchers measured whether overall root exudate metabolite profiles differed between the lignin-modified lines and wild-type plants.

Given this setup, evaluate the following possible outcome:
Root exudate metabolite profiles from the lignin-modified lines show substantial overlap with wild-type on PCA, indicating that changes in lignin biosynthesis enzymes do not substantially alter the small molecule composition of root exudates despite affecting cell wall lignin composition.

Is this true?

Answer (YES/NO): NO